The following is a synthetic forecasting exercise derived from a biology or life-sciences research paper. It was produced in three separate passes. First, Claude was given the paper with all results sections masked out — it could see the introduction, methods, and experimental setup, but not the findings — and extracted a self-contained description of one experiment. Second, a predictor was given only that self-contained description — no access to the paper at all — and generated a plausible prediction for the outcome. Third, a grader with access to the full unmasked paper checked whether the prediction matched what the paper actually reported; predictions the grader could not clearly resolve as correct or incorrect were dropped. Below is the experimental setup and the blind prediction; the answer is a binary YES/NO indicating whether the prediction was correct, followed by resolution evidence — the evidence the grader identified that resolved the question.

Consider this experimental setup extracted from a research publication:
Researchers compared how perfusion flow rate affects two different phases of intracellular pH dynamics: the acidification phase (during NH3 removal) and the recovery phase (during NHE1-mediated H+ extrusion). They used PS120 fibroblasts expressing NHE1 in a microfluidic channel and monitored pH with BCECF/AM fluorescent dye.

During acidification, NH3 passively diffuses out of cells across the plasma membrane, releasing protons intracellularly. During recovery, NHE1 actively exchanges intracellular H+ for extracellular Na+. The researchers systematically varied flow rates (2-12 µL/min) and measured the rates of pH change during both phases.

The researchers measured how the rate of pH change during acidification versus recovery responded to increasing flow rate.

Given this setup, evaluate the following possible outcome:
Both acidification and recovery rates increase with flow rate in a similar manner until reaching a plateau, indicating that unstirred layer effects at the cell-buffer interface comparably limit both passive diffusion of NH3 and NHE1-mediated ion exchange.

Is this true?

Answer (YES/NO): NO